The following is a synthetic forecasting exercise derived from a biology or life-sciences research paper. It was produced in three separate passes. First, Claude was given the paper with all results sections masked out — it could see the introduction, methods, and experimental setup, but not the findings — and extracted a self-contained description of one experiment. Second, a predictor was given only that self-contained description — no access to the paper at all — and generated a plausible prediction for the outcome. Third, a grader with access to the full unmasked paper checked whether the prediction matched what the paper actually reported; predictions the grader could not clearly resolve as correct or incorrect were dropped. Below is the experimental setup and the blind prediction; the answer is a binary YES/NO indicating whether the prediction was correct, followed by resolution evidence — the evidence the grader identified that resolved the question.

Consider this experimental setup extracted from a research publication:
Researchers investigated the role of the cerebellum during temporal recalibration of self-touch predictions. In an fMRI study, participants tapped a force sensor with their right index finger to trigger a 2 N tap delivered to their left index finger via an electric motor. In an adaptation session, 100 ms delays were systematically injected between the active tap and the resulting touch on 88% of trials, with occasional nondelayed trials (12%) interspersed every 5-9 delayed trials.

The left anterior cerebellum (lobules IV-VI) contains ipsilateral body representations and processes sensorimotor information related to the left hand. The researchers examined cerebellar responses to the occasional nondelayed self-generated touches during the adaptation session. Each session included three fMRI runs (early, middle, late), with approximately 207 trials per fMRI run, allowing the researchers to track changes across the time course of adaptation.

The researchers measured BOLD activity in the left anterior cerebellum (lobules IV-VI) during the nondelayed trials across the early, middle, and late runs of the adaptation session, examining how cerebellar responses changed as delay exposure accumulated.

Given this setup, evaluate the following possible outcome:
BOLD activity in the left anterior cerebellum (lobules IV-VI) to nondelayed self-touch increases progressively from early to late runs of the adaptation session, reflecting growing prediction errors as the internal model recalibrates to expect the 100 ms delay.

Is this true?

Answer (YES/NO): NO